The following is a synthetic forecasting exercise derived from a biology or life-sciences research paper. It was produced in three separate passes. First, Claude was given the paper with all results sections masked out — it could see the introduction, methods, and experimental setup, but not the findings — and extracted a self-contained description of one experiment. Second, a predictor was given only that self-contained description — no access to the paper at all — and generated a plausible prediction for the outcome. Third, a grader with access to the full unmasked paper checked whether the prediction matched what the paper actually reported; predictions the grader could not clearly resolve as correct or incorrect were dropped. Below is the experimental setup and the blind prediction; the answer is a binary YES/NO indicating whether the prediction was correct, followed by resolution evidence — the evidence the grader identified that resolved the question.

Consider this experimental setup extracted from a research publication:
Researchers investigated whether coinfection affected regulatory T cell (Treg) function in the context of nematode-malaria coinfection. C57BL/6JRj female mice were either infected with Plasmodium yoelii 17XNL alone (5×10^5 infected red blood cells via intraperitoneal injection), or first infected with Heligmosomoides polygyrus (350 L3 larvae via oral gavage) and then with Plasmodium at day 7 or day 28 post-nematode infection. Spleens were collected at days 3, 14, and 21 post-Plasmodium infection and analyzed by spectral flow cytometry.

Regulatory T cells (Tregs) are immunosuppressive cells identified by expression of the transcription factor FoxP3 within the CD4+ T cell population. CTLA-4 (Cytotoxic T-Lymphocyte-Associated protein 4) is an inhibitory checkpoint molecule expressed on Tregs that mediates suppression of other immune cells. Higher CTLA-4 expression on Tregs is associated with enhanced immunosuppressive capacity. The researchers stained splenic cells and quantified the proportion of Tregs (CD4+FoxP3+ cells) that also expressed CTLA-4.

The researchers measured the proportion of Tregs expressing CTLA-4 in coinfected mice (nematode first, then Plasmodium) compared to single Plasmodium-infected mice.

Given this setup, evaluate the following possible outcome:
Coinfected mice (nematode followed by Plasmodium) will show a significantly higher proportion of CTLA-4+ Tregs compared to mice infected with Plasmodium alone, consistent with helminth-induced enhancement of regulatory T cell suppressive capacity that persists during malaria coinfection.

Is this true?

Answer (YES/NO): YES